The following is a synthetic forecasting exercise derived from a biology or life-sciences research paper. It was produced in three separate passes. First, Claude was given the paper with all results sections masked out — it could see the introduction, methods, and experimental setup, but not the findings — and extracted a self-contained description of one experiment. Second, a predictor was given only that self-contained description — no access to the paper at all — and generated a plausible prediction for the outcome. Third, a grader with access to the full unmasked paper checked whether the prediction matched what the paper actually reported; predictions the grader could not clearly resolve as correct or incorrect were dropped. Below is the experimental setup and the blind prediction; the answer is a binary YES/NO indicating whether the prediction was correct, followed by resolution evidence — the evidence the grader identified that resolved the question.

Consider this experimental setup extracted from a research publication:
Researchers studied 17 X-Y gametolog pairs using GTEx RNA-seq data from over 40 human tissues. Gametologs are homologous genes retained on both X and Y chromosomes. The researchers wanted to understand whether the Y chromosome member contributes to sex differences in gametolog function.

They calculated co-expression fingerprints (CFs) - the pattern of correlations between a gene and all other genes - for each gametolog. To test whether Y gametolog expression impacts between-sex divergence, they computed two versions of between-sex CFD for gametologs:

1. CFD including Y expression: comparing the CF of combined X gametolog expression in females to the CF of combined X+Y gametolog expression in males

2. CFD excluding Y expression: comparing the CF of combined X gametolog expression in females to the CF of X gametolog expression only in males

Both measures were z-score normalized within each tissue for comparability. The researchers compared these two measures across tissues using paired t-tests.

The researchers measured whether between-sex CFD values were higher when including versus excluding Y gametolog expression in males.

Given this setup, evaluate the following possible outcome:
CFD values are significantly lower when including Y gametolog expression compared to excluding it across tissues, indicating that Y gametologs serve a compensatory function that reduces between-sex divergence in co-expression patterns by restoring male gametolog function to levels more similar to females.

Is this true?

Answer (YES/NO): NO